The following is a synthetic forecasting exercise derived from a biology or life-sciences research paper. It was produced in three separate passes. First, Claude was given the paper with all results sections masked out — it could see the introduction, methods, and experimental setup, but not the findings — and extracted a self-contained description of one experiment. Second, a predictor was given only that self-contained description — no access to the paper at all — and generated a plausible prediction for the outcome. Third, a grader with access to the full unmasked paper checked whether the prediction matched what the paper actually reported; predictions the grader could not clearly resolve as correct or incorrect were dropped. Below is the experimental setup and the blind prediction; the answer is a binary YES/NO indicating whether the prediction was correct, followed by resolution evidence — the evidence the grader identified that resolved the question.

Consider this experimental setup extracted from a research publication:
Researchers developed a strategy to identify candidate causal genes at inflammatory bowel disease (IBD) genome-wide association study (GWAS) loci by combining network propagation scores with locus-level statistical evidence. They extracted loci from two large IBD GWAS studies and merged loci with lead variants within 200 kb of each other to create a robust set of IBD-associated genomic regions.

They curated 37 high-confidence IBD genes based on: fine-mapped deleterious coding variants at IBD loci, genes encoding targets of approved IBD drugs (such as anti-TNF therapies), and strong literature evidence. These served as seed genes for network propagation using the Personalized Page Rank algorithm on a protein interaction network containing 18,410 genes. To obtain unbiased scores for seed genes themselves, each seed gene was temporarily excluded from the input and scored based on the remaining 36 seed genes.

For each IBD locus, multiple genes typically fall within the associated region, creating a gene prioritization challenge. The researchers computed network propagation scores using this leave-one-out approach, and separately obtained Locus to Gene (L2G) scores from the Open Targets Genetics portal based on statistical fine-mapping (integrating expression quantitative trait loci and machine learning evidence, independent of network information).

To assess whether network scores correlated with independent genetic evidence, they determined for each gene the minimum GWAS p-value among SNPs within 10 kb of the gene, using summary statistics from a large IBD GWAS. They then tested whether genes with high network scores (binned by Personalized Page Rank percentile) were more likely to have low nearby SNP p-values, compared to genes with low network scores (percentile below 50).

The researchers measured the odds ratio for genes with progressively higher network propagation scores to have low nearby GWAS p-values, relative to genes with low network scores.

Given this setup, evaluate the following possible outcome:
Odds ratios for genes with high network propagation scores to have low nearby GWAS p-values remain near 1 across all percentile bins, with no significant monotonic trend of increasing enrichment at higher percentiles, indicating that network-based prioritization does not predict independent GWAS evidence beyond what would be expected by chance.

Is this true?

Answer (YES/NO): NO